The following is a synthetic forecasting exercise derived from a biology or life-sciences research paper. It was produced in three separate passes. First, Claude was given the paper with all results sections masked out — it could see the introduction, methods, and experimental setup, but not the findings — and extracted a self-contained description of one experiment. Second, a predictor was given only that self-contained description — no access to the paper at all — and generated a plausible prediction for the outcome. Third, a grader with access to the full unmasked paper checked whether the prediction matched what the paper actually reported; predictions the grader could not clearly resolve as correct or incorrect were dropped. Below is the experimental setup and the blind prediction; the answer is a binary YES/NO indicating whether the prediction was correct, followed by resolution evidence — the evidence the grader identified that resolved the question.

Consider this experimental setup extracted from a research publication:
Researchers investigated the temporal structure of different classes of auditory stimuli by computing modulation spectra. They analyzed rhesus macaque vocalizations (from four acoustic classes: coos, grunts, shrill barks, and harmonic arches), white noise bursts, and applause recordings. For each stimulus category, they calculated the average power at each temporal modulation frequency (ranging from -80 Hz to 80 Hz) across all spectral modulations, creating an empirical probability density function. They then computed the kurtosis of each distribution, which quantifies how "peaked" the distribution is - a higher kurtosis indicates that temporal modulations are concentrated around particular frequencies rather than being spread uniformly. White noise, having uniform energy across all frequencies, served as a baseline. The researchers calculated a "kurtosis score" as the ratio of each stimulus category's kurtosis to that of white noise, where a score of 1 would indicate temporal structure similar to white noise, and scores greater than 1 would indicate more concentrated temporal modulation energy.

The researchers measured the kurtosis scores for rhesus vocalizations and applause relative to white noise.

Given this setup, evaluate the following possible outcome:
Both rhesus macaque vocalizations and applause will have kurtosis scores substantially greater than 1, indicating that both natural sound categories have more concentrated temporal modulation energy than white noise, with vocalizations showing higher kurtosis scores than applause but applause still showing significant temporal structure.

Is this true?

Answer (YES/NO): NO